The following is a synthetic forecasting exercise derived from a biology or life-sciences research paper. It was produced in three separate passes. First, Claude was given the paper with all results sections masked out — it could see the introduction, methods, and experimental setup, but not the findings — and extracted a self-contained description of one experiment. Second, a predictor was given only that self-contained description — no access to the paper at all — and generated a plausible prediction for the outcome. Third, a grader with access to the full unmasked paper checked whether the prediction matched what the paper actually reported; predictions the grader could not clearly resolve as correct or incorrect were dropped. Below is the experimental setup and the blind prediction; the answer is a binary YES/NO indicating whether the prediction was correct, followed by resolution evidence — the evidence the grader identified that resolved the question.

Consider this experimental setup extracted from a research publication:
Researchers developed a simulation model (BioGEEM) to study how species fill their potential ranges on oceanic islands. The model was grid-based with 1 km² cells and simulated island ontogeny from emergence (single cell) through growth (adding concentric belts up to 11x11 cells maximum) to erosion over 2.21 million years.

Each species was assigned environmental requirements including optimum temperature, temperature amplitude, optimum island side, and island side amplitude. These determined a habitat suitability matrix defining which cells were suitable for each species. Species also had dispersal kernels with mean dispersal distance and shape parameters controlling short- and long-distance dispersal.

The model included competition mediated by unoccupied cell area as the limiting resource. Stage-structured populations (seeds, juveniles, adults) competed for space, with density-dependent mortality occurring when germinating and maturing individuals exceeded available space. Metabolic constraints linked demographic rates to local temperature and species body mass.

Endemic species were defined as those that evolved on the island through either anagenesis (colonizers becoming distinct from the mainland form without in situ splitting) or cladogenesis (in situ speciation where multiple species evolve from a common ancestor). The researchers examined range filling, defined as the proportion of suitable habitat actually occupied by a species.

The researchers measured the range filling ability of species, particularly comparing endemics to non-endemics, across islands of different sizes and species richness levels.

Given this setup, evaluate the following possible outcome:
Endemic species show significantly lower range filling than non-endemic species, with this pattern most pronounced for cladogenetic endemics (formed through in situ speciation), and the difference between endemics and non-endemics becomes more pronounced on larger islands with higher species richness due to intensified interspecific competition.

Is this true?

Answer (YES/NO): NO